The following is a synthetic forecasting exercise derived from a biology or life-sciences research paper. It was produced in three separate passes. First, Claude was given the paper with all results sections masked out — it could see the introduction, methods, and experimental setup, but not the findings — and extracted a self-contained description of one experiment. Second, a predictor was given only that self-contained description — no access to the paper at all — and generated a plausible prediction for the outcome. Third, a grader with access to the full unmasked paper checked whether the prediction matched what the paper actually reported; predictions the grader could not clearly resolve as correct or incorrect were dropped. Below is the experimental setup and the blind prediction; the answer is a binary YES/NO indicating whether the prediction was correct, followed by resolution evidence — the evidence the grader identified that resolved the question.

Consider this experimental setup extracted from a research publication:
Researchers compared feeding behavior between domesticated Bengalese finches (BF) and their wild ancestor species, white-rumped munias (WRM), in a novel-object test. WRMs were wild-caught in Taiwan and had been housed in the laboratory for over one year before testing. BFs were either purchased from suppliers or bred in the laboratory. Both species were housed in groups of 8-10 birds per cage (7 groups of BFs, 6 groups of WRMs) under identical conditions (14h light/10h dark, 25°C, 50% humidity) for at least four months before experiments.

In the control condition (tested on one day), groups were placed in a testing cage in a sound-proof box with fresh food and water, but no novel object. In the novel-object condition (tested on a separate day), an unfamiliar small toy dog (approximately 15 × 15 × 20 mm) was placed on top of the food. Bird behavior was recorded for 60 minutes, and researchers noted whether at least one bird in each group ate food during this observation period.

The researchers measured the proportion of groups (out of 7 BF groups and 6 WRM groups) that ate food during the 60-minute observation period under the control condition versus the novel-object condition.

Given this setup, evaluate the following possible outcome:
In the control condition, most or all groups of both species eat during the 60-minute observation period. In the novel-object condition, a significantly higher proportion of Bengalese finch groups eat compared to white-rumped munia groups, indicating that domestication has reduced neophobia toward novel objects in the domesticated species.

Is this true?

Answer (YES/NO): YES